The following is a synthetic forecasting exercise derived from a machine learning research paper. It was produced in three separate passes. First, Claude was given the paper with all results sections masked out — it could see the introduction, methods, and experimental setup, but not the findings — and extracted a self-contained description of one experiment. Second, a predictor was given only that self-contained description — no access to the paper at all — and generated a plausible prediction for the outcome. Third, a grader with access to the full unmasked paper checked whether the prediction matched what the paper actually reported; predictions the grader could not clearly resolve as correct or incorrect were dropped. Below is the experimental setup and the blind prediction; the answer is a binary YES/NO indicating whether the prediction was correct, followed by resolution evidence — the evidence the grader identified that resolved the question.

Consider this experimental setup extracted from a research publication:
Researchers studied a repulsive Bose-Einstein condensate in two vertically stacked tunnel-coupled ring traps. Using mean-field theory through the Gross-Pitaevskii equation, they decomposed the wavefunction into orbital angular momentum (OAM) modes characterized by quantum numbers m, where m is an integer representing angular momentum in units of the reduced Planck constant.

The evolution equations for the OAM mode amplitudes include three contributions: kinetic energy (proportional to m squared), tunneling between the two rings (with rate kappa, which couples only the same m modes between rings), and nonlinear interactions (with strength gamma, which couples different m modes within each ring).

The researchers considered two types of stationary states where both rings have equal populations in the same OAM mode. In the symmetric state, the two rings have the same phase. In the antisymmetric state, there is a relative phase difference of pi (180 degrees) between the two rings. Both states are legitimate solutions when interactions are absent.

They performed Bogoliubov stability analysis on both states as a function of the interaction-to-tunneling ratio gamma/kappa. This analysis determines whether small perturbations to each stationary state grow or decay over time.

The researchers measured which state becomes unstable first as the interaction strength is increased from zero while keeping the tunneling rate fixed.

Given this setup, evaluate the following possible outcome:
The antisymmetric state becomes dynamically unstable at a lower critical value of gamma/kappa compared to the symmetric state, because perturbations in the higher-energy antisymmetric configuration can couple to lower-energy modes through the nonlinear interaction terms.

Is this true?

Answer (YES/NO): YES